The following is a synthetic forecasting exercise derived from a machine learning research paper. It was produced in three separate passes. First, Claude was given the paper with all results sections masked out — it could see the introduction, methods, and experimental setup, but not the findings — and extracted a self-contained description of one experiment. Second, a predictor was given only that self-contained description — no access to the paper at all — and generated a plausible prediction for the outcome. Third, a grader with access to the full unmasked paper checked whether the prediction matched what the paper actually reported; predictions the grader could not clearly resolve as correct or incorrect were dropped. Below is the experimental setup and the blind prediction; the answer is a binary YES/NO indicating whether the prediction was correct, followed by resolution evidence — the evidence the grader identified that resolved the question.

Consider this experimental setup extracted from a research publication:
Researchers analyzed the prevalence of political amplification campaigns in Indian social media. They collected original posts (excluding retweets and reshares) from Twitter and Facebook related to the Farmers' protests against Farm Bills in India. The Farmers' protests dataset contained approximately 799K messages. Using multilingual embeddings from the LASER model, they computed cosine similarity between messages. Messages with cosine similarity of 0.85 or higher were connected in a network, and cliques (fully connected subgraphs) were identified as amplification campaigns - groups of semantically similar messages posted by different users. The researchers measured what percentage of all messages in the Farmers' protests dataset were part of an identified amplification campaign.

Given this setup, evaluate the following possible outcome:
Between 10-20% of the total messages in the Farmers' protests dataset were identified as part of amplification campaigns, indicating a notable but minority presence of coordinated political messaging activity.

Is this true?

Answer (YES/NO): NO